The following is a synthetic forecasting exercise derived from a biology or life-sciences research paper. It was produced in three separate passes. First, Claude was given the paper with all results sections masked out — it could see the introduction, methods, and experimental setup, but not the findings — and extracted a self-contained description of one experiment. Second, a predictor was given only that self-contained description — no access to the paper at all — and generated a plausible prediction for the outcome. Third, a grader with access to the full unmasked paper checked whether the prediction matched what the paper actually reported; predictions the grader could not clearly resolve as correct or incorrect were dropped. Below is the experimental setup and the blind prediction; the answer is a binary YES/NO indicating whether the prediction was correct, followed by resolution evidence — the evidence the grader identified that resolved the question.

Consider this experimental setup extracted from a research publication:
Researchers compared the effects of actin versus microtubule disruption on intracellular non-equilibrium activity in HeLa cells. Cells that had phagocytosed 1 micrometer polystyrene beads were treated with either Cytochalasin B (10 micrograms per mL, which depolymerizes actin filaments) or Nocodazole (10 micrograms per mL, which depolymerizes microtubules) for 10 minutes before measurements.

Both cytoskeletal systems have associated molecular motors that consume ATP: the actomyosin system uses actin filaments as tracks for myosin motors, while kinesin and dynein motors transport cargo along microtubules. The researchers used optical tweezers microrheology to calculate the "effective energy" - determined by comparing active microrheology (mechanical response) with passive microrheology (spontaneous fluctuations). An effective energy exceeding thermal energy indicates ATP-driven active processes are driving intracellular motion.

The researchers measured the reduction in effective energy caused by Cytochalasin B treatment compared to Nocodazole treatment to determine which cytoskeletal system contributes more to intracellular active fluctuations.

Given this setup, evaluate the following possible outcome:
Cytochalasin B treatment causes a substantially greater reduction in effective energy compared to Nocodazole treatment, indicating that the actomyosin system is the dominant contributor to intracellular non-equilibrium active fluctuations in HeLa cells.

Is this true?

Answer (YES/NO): NO